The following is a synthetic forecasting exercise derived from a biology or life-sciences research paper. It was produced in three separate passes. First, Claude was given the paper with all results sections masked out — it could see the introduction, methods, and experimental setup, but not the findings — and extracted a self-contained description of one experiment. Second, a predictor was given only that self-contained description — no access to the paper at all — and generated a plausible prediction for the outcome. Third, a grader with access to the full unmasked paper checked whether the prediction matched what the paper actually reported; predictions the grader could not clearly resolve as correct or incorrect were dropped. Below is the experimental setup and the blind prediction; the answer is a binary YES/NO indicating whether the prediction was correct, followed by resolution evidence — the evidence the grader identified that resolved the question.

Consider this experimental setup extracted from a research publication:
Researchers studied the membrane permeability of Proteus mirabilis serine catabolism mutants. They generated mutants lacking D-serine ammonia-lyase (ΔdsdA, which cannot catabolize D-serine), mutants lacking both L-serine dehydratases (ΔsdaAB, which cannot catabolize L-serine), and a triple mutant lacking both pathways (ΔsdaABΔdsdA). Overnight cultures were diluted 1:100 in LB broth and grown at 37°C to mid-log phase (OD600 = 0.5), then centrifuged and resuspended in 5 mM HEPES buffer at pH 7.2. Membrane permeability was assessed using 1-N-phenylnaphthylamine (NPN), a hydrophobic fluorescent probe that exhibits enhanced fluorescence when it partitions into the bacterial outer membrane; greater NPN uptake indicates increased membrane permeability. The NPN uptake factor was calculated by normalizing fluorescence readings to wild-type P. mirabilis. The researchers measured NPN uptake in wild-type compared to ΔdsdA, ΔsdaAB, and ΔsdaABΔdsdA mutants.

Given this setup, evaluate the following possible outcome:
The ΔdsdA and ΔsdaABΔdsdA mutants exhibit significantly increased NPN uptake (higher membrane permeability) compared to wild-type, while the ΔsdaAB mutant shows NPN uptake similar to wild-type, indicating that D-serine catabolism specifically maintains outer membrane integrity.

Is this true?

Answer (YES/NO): NO